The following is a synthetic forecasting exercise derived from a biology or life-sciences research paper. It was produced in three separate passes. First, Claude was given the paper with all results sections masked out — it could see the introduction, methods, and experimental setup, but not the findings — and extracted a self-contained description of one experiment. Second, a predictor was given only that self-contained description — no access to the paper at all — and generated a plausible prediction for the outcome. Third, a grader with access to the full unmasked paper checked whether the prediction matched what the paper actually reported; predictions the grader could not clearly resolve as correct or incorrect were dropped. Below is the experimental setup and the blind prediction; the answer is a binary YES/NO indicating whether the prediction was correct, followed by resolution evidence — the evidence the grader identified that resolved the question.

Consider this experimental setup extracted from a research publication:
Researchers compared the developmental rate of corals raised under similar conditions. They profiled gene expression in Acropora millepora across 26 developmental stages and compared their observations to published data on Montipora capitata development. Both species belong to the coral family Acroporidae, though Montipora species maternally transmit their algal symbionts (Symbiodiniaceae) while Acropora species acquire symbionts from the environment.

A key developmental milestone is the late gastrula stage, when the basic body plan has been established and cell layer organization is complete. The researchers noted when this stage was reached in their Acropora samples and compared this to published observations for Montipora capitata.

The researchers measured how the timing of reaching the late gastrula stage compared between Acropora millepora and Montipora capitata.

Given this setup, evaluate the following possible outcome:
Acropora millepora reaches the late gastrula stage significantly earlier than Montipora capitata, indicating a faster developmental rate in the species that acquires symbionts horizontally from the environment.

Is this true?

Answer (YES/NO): YES